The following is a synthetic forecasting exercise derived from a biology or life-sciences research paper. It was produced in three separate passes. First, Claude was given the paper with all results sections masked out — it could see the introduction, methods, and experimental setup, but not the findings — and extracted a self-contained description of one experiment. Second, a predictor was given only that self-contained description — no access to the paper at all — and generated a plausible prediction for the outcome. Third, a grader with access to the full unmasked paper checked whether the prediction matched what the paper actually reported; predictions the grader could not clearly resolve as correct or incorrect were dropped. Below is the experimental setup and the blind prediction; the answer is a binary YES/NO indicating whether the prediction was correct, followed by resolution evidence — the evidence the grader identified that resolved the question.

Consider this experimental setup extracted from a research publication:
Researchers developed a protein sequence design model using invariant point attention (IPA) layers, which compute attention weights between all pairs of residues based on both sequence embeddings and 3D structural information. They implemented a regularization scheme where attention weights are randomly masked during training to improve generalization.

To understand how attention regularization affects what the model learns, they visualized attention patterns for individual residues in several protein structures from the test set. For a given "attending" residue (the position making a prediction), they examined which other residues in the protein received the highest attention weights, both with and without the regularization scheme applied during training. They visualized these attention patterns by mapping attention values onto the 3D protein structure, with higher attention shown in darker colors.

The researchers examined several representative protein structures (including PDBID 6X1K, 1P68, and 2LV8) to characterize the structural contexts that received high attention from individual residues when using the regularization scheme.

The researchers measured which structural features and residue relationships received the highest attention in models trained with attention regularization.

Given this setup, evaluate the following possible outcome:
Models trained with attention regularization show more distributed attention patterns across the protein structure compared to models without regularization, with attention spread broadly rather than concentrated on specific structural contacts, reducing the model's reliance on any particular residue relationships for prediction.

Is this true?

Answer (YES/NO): NO